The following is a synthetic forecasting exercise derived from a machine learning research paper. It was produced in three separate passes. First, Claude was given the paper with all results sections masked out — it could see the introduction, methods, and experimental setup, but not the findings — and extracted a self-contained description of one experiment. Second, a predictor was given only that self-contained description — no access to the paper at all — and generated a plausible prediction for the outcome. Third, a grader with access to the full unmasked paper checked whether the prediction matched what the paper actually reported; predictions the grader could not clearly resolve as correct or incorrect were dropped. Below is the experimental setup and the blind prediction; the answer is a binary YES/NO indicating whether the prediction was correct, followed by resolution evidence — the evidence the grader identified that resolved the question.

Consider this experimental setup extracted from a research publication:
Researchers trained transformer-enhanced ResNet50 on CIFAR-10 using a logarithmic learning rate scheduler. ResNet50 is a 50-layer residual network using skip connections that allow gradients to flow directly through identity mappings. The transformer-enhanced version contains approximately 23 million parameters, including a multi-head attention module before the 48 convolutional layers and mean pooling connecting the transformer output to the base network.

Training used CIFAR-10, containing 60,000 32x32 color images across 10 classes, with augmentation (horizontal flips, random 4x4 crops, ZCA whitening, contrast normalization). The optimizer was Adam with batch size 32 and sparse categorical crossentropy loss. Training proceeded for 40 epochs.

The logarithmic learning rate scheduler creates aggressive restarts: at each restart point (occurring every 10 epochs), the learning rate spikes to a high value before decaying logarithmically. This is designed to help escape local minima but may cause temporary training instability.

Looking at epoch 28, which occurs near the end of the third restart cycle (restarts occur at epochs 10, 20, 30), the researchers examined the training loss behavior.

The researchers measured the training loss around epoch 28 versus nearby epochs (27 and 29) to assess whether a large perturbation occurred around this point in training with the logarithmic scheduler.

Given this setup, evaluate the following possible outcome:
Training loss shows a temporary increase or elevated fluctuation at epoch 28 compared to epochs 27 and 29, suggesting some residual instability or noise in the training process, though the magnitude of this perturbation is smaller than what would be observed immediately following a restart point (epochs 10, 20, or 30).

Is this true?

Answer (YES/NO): NO